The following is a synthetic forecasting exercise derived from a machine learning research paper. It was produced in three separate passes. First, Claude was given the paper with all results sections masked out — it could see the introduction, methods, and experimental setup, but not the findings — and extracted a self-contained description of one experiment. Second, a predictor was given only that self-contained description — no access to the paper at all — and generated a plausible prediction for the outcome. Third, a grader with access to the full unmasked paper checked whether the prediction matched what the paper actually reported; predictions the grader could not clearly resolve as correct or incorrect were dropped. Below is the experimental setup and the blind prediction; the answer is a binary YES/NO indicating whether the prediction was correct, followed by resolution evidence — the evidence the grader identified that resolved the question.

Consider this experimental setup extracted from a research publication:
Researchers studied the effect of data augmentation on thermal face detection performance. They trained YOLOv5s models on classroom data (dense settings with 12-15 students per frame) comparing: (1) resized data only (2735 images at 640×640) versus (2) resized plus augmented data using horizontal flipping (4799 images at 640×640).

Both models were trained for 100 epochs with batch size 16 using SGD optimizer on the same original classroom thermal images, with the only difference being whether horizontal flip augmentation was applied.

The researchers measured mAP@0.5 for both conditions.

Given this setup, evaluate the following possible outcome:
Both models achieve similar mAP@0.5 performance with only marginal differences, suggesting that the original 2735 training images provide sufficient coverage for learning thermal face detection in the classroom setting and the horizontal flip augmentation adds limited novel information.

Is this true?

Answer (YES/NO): YES